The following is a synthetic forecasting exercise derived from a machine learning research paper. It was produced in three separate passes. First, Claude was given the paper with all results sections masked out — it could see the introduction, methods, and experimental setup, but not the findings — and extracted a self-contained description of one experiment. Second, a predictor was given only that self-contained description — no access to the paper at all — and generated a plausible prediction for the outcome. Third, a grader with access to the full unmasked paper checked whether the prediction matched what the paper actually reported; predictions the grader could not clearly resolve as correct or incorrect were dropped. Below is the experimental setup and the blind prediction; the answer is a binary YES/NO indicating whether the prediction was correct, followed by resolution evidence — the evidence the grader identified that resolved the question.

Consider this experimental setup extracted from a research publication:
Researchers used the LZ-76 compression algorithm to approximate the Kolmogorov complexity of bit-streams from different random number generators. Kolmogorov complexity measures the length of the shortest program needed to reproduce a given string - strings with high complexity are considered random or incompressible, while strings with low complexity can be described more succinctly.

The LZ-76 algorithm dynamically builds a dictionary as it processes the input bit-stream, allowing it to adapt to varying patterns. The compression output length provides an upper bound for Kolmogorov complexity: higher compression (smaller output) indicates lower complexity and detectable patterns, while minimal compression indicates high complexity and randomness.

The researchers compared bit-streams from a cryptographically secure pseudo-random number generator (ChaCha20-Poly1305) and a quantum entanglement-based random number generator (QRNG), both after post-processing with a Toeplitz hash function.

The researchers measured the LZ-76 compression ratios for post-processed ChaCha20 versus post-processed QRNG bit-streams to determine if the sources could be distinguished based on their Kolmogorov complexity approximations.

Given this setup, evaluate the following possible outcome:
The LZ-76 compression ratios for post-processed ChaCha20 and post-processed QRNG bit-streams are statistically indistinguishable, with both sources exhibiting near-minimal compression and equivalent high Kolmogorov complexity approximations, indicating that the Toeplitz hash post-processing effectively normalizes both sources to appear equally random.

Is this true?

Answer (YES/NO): YES